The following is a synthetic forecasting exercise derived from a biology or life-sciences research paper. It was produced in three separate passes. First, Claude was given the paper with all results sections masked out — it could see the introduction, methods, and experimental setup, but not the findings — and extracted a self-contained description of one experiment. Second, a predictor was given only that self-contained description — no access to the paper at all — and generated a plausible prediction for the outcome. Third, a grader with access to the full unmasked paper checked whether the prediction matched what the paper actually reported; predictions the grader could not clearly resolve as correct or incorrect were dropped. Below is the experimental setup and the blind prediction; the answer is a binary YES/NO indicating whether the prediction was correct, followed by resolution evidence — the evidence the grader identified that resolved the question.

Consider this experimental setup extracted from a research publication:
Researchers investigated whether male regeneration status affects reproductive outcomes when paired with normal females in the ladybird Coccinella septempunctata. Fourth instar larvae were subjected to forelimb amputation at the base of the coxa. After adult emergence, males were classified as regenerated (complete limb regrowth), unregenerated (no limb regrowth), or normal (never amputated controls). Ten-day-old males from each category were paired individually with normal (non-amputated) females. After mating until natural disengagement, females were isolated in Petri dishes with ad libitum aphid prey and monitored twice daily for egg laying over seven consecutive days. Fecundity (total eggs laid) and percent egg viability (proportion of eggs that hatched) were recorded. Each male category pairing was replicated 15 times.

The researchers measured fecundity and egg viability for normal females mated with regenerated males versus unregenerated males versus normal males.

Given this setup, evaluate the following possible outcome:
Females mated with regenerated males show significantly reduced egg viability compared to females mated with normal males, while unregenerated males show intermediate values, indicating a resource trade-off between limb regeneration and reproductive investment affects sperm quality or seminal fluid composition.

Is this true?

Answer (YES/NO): NO